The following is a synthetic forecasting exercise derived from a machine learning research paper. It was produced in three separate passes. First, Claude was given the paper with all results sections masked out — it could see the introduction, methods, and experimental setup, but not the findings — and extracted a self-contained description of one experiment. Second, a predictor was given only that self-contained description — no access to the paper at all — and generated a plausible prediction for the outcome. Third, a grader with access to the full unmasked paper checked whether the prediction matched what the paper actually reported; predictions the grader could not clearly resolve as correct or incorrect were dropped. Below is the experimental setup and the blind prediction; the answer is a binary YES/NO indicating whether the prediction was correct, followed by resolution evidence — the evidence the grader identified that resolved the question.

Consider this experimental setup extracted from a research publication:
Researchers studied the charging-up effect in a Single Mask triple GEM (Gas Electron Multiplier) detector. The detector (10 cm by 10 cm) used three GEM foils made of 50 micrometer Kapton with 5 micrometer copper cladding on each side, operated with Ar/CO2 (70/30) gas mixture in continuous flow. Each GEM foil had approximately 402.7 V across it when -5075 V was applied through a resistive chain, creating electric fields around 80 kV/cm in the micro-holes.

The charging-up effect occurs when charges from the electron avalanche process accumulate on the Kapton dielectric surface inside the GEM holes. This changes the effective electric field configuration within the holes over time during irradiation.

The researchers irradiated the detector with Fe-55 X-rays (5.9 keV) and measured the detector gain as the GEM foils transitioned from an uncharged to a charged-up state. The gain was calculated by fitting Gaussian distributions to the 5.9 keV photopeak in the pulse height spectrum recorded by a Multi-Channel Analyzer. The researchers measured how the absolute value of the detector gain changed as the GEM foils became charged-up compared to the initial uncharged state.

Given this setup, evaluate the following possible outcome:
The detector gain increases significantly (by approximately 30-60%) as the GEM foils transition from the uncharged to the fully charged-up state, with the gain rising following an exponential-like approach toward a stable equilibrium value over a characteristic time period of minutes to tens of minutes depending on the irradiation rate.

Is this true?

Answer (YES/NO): NO